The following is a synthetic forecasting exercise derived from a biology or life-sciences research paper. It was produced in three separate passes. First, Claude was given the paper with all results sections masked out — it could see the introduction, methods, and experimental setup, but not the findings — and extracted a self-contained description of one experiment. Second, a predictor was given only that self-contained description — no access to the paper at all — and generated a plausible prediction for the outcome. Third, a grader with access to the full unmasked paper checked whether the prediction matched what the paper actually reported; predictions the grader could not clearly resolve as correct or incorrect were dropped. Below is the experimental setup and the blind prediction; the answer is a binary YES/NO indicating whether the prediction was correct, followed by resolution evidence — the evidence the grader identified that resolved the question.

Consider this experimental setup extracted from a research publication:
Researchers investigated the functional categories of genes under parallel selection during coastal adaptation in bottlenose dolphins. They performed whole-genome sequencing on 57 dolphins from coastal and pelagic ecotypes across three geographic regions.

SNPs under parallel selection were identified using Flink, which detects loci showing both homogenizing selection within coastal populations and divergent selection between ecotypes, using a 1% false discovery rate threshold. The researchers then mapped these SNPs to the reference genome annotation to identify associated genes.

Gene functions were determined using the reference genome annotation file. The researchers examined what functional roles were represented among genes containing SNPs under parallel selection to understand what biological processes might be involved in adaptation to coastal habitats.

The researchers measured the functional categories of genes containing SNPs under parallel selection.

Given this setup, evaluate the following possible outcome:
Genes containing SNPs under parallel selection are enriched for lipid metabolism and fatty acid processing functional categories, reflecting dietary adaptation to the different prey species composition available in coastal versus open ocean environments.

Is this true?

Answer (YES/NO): NO